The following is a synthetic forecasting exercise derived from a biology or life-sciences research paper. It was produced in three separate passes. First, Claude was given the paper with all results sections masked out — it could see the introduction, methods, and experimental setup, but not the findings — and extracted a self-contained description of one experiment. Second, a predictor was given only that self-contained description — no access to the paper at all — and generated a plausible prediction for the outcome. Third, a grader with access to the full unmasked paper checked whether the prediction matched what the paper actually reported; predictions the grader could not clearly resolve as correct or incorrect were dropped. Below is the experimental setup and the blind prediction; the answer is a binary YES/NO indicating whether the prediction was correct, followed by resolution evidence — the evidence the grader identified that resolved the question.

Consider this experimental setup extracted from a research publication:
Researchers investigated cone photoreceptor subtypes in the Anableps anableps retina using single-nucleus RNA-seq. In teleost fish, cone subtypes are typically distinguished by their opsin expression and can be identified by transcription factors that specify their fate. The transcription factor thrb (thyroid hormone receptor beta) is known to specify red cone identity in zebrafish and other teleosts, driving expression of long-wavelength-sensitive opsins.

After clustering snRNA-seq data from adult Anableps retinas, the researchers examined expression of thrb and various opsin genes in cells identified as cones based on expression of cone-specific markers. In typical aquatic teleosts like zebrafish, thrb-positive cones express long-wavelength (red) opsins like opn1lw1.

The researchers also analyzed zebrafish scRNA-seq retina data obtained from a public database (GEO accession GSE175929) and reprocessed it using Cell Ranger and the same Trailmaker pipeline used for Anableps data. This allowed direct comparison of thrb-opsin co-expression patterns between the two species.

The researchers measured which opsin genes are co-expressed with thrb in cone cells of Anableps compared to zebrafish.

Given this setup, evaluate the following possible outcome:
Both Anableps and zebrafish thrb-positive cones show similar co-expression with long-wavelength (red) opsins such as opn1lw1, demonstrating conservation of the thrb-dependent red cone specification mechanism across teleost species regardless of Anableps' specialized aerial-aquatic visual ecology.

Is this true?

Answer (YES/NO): NO